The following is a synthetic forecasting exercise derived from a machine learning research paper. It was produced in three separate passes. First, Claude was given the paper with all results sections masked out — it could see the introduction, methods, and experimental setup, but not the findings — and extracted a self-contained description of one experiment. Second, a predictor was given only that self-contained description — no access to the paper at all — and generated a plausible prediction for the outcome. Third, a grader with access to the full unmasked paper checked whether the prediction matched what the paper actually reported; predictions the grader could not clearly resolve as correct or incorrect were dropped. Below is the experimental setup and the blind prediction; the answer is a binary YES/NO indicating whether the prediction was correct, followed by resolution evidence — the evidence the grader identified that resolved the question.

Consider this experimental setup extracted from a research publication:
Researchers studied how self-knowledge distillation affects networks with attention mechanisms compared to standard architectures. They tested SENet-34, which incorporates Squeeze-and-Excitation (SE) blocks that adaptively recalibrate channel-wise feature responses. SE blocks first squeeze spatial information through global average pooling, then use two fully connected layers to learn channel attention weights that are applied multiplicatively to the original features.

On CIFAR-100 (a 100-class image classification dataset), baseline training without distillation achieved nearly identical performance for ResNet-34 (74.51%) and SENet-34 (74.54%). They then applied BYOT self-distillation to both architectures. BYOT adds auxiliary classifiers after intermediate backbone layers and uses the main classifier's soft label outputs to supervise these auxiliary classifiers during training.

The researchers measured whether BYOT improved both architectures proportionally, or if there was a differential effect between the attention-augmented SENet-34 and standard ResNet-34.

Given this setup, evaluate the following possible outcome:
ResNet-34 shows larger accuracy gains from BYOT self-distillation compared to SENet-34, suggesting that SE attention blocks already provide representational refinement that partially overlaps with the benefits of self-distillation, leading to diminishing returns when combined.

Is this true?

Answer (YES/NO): YES